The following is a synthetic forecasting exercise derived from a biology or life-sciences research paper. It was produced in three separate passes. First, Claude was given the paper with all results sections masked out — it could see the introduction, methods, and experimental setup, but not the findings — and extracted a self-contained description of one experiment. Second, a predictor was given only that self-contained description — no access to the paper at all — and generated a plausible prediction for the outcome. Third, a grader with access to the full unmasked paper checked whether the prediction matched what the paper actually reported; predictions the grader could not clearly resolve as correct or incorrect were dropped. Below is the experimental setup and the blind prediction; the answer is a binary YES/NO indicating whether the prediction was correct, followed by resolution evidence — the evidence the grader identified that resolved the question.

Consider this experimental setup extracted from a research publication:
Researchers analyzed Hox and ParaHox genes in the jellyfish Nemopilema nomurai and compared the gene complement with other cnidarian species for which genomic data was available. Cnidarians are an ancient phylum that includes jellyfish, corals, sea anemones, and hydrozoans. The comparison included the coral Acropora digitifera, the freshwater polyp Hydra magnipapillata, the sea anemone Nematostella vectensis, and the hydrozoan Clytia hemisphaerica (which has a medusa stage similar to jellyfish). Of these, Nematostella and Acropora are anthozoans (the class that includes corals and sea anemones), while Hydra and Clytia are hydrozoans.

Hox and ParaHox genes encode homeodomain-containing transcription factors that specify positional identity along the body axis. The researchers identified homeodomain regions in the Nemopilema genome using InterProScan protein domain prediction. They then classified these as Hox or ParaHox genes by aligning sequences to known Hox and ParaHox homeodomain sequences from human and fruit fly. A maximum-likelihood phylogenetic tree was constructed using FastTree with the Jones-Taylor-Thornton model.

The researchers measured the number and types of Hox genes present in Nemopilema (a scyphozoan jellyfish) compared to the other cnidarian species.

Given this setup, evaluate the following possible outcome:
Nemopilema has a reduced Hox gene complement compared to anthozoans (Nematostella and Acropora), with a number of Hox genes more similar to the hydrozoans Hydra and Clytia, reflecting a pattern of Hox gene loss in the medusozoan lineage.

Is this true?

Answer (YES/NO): NO